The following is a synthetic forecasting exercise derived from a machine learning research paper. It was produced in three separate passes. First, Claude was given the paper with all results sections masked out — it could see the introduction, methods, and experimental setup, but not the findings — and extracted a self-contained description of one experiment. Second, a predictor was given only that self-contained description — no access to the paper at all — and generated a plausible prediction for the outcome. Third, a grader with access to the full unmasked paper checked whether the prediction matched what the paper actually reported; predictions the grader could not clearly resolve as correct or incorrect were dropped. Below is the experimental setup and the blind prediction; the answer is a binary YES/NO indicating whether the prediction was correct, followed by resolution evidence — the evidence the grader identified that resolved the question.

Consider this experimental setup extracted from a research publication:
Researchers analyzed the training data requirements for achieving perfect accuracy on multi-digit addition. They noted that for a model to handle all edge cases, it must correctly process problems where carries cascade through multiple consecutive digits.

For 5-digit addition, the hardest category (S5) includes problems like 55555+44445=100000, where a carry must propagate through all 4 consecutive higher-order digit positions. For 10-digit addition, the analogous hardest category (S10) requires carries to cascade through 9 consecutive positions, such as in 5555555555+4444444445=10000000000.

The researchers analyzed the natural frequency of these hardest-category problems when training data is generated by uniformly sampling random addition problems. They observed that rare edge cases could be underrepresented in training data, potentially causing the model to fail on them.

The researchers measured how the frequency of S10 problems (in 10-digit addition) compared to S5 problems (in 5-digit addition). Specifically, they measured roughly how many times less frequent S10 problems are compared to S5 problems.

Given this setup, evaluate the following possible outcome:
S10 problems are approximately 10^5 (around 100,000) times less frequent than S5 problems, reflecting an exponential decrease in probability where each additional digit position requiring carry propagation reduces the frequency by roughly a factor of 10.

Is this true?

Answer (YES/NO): NO